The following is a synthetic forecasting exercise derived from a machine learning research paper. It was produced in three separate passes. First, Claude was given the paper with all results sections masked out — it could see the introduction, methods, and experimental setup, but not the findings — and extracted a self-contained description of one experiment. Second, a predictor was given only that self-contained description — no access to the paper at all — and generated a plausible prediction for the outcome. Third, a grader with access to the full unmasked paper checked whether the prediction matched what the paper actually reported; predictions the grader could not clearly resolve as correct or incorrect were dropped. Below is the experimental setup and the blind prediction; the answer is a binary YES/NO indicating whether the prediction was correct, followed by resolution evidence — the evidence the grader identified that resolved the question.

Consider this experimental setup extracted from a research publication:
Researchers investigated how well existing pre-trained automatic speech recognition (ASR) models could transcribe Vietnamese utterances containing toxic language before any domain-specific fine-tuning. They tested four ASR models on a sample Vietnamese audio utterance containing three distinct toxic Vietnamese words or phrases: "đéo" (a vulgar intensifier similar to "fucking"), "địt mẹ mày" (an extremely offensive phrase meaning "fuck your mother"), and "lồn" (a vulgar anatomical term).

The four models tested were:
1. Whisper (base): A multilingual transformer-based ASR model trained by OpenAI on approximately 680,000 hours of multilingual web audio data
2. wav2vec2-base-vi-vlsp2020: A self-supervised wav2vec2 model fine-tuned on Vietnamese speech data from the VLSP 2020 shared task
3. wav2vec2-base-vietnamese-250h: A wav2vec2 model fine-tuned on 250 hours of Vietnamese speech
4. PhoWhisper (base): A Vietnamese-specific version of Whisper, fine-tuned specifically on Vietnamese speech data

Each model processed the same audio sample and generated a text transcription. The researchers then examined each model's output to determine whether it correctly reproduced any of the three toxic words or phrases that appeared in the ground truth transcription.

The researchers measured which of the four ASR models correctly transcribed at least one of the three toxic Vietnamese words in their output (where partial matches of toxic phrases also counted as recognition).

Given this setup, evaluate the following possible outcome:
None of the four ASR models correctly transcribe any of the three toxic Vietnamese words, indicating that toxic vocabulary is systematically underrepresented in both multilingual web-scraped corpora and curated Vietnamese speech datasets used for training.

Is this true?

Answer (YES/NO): NO